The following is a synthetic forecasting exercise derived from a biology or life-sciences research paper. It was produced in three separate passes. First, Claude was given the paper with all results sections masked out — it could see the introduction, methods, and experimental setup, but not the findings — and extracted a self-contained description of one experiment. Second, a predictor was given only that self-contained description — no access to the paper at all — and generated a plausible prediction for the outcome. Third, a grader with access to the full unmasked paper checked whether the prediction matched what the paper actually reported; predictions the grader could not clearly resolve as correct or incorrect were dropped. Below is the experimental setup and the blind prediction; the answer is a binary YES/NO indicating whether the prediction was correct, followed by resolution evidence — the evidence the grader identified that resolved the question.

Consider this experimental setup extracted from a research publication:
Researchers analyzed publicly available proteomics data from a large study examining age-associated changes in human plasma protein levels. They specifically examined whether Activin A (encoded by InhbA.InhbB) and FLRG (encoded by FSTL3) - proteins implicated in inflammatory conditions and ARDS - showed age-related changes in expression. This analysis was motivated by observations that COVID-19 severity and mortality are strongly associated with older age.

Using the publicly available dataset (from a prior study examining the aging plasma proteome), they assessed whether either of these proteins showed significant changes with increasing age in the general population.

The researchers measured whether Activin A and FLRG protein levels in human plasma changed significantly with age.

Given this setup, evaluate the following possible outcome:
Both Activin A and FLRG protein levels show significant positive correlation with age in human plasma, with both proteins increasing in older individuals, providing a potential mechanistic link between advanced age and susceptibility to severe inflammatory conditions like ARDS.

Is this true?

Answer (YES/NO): YES